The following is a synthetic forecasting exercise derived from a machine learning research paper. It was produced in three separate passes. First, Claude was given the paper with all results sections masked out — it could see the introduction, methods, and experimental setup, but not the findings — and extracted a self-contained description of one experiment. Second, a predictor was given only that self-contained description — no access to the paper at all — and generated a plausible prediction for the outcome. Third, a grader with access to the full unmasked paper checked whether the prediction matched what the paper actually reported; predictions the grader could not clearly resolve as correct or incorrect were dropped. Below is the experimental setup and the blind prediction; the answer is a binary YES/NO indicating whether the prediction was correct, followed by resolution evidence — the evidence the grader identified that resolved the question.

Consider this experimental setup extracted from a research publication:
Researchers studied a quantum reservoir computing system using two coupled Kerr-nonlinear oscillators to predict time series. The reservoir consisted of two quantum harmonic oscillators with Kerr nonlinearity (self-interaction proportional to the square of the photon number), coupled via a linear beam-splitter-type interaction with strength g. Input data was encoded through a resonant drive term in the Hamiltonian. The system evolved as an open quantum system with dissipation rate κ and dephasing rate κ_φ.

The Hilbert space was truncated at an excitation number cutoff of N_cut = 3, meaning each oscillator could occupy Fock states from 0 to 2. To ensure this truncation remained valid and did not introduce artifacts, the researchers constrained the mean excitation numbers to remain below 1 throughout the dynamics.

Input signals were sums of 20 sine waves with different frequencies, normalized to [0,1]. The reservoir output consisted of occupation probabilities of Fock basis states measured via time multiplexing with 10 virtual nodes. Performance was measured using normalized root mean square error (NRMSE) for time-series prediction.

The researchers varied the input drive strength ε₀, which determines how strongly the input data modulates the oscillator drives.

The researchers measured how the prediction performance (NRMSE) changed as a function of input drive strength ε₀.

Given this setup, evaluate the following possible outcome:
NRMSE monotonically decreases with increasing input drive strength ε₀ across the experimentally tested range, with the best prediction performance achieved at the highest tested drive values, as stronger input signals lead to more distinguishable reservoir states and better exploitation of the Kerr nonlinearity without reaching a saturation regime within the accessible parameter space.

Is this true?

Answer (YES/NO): NO